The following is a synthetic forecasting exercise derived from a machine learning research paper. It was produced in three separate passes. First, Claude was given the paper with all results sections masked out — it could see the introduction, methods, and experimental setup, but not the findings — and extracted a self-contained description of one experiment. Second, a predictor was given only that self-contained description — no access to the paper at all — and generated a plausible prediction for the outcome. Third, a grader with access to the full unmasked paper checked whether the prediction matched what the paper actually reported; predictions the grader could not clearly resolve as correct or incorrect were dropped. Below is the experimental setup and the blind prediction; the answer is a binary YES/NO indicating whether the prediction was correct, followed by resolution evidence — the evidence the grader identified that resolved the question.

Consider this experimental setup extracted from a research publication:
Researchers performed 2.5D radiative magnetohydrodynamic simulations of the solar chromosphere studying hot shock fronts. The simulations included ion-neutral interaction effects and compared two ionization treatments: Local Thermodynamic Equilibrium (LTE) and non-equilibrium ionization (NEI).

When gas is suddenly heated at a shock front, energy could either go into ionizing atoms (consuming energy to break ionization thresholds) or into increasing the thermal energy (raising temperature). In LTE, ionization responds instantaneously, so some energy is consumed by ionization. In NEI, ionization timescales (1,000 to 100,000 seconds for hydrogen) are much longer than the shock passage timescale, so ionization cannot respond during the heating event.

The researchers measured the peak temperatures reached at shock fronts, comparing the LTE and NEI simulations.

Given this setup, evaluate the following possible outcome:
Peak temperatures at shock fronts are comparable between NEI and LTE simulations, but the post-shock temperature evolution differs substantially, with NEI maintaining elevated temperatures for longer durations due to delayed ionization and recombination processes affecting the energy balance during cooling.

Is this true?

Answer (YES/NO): NO